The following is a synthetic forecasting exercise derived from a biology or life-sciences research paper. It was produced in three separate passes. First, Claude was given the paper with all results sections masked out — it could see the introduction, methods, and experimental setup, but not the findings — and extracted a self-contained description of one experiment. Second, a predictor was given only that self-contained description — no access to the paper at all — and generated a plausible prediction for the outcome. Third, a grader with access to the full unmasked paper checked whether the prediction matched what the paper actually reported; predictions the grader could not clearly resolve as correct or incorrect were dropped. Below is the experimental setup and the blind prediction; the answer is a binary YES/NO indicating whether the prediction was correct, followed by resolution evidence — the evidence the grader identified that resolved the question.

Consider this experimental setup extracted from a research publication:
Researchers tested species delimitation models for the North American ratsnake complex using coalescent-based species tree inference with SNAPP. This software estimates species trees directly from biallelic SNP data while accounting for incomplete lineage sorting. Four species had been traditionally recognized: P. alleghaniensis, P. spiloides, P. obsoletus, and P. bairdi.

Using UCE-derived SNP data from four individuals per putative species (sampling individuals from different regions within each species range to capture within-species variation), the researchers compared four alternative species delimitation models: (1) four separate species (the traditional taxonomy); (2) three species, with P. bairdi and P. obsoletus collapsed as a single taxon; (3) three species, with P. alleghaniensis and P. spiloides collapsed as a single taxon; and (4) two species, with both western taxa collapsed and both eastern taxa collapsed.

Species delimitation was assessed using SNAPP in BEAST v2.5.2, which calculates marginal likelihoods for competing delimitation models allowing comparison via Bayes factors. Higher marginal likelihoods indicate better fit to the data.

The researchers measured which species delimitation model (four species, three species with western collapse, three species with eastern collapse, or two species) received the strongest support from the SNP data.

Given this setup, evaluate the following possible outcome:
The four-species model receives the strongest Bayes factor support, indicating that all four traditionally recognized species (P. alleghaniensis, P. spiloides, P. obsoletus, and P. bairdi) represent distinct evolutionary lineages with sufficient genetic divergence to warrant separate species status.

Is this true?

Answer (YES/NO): YES